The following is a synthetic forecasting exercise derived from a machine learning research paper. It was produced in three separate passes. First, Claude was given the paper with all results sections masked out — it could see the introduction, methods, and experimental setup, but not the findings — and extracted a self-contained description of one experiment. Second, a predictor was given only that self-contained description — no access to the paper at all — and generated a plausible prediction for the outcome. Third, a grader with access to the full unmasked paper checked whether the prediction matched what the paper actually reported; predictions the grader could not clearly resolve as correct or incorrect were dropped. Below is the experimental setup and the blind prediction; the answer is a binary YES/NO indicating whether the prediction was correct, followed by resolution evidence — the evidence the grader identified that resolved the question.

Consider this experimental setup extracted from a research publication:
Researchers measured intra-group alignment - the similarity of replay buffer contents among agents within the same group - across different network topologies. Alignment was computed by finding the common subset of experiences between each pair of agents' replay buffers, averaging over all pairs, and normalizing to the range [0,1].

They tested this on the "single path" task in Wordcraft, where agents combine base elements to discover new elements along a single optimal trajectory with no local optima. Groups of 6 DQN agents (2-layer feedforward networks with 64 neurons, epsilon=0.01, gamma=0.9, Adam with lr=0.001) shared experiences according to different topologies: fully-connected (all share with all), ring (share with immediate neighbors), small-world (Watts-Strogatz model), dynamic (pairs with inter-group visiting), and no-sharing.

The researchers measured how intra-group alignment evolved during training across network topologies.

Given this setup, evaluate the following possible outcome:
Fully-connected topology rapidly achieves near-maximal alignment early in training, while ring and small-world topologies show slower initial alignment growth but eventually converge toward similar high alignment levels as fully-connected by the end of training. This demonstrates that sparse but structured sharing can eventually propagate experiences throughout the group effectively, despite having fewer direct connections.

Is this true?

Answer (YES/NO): NO